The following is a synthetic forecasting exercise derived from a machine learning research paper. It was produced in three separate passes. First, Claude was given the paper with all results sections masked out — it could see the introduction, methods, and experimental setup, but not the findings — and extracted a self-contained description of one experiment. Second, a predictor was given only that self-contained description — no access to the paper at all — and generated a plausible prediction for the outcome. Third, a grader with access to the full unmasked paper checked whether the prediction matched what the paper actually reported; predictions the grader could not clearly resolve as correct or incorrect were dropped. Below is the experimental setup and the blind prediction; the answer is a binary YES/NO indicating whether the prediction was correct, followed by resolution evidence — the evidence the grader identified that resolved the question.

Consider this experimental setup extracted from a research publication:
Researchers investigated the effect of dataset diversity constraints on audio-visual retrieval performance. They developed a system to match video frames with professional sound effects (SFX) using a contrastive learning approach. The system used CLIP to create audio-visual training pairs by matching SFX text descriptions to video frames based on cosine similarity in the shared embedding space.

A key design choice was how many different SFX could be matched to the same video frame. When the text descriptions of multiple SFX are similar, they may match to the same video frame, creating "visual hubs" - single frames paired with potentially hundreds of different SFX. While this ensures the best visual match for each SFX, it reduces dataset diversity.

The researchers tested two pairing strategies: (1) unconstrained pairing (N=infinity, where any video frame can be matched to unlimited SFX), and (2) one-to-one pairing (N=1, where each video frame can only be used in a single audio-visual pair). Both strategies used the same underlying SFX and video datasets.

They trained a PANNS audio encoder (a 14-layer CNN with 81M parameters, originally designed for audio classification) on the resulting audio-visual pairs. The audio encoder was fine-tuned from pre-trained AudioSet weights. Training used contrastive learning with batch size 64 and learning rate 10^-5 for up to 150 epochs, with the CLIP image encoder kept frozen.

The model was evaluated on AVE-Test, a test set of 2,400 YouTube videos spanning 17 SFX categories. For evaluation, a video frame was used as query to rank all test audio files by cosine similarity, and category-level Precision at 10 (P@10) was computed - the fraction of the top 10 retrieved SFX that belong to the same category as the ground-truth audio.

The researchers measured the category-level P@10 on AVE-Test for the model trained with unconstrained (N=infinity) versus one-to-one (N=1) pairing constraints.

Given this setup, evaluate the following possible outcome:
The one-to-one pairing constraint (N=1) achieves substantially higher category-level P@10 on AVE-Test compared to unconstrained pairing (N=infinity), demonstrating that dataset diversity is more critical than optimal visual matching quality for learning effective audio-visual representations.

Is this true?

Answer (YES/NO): YES